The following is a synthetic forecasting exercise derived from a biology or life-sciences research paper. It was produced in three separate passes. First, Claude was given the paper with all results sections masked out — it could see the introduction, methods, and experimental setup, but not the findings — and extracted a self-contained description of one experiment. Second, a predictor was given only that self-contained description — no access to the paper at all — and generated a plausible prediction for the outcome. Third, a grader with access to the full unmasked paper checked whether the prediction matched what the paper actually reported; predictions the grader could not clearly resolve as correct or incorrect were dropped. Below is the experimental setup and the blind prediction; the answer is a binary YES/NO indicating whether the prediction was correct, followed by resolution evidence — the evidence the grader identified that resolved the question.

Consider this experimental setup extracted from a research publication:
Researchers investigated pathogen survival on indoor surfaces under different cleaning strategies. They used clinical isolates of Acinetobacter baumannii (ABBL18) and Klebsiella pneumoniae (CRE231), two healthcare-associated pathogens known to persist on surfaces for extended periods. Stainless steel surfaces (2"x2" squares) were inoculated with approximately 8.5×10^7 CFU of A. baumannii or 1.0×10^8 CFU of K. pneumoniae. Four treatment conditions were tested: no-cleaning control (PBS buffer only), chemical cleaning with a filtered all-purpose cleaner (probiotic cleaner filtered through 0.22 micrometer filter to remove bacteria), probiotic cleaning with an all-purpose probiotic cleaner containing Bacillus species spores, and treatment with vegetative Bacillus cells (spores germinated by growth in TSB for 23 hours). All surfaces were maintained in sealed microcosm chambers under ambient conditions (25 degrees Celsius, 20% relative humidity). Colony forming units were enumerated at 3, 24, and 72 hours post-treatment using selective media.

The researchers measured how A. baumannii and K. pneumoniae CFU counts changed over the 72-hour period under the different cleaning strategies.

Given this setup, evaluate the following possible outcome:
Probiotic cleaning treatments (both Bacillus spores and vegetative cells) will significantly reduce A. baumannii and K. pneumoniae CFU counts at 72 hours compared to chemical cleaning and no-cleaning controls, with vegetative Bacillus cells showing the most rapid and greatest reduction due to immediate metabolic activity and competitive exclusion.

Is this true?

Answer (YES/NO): NO